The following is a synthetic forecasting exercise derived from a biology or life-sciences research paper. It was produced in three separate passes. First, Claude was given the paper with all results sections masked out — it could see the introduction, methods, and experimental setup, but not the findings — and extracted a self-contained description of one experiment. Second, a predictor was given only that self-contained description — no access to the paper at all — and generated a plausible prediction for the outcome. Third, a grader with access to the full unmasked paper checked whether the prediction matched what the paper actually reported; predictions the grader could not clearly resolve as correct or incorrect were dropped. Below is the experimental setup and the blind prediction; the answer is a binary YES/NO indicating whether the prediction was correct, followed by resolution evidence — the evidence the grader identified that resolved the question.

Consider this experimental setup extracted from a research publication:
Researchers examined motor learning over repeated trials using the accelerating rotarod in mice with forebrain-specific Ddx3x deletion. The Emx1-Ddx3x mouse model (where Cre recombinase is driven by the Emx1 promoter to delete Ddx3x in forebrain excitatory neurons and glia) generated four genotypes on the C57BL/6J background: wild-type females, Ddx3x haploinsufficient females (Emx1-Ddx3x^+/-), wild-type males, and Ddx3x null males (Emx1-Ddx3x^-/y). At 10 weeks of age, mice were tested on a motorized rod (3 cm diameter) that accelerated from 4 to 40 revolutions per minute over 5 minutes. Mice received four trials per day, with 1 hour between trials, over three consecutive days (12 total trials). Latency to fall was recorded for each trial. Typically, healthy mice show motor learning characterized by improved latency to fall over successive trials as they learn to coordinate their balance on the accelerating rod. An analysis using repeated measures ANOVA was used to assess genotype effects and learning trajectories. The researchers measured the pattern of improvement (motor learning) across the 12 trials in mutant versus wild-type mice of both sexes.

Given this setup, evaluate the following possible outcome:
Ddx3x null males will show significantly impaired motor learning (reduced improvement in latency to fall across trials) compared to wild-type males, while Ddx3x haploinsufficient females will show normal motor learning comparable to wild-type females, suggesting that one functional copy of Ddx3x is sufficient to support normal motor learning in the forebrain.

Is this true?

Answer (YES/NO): NO